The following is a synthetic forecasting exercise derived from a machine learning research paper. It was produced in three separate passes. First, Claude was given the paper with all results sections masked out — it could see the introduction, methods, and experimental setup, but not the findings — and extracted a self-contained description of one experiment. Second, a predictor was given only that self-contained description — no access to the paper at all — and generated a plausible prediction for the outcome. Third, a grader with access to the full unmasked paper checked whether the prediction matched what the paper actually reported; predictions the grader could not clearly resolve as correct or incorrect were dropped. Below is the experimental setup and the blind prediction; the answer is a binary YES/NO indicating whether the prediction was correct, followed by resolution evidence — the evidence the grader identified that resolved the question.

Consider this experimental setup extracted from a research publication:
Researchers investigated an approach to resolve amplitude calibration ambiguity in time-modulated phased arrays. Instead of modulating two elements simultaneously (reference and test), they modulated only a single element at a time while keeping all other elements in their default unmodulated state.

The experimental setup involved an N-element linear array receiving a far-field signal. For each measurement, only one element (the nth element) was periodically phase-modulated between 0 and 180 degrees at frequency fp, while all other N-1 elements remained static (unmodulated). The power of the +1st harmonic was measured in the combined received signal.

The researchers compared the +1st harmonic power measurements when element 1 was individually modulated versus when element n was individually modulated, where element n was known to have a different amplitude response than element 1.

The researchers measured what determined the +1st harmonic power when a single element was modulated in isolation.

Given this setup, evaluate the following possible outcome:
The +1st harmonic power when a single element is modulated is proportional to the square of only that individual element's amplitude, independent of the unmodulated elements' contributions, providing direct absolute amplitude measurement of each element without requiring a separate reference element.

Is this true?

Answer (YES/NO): NO